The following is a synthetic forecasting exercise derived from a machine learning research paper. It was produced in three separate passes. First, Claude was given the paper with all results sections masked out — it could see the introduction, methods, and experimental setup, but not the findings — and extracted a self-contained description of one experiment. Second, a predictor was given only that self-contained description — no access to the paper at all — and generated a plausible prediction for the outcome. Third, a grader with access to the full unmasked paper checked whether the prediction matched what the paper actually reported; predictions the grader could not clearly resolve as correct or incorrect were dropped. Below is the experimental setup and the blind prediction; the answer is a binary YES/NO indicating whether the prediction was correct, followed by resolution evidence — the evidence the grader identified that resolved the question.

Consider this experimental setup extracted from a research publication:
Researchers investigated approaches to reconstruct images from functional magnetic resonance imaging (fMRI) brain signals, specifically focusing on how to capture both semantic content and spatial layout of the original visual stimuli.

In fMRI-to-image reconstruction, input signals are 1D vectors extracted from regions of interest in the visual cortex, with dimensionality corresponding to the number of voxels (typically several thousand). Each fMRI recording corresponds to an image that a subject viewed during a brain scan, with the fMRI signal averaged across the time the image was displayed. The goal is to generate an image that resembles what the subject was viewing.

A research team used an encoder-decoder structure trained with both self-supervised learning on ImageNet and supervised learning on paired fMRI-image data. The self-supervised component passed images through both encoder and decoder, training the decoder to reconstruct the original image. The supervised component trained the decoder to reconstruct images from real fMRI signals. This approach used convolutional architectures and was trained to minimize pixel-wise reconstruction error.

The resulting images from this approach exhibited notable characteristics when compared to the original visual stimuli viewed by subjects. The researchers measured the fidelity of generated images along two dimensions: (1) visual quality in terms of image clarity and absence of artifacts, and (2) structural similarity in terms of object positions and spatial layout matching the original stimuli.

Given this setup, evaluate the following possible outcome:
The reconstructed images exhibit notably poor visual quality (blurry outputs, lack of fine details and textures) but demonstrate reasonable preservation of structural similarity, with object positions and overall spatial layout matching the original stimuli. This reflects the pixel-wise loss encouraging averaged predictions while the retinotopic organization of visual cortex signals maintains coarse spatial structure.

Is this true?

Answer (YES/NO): YES